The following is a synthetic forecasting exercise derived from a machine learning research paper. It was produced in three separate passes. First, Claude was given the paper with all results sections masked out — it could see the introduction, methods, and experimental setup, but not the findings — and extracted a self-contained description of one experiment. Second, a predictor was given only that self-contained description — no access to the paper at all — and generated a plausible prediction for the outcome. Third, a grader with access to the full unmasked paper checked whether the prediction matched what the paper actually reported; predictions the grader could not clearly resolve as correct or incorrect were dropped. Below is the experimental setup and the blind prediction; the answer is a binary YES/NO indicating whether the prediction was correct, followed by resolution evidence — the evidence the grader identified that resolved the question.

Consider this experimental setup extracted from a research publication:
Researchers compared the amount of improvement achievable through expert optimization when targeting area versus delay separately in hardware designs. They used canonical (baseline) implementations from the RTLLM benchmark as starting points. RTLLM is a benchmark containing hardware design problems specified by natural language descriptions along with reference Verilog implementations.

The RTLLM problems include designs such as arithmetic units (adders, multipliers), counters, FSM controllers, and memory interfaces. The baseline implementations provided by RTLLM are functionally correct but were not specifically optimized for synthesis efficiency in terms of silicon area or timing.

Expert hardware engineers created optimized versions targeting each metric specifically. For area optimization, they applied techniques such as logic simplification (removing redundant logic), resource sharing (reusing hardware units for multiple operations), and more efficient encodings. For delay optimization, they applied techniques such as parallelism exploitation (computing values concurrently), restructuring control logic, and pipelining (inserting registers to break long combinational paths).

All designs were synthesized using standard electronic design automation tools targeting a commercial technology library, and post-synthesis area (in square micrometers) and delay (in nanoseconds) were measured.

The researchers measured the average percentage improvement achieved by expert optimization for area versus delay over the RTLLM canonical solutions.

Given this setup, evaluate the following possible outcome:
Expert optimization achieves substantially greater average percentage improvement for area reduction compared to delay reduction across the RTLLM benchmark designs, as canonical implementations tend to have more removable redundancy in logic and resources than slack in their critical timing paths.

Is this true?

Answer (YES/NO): NO